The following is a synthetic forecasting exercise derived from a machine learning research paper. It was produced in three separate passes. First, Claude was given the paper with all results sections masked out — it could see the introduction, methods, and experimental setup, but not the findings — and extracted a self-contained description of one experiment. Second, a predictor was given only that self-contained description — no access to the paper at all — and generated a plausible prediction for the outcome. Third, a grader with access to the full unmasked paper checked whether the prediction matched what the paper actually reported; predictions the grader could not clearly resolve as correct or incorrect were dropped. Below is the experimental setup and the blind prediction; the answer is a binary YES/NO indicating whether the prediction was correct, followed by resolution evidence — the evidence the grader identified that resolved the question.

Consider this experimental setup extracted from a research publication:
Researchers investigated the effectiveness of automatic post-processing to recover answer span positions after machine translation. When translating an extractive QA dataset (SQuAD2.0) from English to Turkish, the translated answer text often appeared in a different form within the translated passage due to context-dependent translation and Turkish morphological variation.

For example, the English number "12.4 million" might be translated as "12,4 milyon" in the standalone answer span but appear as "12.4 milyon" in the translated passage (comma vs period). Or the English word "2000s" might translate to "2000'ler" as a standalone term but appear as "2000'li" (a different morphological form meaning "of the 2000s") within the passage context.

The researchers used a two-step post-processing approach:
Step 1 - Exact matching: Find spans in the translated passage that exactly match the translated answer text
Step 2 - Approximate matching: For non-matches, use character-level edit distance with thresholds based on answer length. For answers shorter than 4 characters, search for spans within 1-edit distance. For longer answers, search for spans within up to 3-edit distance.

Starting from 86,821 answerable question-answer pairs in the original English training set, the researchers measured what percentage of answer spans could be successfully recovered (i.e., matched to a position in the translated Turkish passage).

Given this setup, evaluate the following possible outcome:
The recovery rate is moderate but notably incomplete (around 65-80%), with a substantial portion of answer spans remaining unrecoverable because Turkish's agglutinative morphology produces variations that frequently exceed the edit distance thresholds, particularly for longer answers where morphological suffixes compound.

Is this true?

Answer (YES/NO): YES